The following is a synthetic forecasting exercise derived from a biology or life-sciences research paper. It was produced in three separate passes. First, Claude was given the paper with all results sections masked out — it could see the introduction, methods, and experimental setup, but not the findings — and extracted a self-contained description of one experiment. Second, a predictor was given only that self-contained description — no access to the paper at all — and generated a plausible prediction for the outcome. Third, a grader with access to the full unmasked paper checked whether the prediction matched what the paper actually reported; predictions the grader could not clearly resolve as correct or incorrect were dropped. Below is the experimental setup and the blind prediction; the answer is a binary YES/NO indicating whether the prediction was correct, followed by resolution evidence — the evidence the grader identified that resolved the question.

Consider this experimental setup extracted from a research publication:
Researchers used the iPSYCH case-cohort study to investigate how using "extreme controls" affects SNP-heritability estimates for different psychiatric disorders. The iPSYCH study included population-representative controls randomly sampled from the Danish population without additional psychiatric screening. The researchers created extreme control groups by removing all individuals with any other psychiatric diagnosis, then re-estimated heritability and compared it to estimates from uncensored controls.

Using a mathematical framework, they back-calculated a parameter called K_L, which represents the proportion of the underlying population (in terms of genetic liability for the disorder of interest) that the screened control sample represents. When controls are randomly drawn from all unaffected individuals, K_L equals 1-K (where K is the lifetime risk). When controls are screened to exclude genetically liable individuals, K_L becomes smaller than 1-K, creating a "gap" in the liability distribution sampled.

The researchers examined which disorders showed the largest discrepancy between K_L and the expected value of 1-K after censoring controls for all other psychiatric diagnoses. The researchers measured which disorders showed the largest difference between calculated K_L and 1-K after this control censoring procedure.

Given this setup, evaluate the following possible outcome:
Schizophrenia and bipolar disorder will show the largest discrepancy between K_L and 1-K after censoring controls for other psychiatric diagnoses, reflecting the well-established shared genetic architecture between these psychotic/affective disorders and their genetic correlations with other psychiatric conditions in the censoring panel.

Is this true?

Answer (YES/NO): YES